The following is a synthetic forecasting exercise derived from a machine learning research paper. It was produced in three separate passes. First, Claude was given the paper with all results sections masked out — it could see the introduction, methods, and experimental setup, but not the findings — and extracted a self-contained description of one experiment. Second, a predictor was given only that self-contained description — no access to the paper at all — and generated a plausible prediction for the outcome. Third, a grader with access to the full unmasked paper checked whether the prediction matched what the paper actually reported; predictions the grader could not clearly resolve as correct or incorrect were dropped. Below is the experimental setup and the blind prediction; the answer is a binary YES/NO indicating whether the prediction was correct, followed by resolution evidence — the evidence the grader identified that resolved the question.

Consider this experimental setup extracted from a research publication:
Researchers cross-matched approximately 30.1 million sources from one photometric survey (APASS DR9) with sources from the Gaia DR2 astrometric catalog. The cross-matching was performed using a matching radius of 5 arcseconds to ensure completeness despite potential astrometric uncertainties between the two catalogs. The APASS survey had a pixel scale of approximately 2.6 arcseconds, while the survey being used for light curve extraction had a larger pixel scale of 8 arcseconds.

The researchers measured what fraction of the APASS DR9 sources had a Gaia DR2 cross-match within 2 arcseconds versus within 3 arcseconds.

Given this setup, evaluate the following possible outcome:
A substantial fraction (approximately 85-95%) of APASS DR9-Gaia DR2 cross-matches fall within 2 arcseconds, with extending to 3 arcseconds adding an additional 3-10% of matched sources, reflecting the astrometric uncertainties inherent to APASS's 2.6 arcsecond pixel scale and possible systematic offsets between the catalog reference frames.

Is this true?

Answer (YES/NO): NO